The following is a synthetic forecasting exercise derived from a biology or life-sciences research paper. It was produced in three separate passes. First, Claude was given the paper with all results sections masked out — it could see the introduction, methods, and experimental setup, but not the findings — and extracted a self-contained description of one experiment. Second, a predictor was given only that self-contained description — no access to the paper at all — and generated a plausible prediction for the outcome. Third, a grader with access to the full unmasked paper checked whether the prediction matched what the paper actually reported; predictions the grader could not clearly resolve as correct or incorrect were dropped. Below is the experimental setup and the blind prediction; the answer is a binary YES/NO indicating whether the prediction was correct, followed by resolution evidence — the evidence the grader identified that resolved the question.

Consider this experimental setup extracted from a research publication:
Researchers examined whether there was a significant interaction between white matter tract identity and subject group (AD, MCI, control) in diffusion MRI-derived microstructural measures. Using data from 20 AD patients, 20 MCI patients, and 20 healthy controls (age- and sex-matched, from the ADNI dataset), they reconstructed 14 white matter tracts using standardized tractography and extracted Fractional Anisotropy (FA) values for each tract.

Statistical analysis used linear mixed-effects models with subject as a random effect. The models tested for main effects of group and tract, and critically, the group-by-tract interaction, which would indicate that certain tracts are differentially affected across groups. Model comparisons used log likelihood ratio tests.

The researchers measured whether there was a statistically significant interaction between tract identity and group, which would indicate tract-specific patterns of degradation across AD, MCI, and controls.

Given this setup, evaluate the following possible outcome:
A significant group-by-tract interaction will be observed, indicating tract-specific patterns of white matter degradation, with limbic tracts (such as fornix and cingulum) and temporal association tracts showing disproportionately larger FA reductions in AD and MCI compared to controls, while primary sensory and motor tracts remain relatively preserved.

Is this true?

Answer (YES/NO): NO